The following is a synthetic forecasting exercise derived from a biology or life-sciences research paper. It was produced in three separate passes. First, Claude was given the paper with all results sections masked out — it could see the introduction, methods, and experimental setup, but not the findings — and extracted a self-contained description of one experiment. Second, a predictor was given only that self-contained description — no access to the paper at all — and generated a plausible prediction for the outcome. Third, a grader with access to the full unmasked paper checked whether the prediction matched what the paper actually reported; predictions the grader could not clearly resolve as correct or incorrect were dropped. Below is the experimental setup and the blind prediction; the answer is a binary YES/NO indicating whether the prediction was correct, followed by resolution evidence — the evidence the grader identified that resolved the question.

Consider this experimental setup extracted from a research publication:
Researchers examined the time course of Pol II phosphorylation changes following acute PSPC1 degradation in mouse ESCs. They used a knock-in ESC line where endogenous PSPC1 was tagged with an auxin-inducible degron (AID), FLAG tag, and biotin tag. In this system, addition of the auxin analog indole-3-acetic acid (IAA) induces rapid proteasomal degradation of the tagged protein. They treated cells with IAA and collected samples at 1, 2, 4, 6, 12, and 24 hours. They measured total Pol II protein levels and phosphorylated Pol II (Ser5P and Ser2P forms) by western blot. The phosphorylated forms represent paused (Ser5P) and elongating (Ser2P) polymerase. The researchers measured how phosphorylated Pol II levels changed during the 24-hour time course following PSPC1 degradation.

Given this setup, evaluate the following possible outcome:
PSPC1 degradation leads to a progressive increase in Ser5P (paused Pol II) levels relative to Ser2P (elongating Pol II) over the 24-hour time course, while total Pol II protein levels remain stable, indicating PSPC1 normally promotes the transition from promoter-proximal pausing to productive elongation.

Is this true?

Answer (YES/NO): NO